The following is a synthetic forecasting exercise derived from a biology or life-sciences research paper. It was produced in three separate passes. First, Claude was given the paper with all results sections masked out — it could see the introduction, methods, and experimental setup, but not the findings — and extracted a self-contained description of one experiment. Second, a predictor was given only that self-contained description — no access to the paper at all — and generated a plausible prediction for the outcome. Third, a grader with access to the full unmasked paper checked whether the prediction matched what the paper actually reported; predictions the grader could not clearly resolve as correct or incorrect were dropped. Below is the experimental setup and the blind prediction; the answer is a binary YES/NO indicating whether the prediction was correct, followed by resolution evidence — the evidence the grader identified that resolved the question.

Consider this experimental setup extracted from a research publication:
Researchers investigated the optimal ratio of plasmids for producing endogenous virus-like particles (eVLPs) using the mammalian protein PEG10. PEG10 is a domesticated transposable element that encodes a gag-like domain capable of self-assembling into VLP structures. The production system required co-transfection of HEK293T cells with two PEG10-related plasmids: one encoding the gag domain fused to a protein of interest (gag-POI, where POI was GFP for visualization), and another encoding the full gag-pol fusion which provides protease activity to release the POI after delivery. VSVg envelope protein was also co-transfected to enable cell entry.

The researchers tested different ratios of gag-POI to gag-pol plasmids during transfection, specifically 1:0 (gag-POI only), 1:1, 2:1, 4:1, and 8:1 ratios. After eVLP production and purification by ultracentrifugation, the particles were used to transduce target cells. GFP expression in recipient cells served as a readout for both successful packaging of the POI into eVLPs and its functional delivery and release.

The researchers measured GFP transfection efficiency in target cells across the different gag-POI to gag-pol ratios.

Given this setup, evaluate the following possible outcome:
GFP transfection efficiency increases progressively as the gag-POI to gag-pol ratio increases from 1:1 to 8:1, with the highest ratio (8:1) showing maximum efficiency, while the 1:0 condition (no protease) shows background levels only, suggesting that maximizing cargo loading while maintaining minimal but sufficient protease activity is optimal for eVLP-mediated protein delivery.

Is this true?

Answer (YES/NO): NO